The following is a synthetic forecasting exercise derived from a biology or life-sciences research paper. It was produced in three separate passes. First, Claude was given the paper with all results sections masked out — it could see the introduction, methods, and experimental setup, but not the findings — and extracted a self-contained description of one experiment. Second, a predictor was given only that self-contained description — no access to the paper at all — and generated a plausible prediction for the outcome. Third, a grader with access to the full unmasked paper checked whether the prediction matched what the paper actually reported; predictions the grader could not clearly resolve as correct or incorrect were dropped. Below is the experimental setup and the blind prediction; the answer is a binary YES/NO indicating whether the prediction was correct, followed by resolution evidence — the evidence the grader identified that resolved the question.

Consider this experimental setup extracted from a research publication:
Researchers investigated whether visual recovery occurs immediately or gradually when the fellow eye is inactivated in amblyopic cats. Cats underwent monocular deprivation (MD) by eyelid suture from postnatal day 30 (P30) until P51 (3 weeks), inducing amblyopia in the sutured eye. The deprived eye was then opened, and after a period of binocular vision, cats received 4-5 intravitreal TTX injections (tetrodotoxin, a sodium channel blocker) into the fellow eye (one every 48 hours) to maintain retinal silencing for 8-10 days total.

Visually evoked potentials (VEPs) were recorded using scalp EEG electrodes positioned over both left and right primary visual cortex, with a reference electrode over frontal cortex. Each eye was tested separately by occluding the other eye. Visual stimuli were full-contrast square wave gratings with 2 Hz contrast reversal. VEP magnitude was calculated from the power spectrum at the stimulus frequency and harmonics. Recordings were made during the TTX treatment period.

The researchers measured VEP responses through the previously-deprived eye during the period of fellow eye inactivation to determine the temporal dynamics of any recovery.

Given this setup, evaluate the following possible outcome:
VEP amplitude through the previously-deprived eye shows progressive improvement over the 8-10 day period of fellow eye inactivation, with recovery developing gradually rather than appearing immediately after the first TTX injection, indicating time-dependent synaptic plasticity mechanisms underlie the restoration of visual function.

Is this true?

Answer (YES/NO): YES